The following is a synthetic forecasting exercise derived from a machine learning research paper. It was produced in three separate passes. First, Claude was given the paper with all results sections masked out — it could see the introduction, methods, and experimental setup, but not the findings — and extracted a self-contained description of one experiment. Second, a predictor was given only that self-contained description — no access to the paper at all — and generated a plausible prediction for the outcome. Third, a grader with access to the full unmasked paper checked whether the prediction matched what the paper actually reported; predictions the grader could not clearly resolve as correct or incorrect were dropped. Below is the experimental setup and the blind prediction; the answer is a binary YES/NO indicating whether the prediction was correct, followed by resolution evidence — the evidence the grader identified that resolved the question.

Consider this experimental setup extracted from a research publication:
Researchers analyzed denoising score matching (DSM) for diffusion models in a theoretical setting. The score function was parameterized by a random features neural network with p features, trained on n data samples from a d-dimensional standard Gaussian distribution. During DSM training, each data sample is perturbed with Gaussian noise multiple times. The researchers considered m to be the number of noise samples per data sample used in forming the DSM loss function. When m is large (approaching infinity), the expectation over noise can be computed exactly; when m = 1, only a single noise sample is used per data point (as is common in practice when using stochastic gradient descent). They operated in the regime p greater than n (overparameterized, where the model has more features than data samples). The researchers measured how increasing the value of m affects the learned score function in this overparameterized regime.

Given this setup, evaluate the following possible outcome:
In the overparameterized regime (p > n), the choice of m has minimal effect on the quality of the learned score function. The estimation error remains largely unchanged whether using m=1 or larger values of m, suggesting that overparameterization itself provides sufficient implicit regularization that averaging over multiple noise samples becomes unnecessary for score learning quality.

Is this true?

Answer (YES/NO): NO